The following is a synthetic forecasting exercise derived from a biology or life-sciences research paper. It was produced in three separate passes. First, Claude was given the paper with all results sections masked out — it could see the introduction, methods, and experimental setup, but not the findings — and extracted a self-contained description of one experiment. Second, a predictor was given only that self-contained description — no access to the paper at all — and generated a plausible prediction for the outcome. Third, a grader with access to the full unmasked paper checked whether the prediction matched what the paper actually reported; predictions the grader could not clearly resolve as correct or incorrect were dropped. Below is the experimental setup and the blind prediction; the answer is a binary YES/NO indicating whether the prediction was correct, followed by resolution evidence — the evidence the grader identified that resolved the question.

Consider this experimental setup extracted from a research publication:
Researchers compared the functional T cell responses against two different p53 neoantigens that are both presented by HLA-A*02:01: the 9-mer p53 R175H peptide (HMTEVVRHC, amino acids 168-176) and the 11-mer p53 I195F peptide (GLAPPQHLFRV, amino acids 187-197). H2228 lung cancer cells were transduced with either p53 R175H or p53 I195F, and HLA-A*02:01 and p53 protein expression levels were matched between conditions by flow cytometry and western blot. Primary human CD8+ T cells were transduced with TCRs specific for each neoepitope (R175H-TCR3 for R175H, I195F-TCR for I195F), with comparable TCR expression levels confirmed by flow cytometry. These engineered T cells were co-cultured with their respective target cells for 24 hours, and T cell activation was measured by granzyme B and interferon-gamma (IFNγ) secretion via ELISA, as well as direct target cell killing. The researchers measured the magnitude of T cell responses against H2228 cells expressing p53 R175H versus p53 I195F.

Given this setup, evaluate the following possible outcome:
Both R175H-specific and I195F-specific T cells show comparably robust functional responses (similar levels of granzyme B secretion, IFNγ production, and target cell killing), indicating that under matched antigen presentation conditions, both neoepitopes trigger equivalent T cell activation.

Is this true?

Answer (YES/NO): NO